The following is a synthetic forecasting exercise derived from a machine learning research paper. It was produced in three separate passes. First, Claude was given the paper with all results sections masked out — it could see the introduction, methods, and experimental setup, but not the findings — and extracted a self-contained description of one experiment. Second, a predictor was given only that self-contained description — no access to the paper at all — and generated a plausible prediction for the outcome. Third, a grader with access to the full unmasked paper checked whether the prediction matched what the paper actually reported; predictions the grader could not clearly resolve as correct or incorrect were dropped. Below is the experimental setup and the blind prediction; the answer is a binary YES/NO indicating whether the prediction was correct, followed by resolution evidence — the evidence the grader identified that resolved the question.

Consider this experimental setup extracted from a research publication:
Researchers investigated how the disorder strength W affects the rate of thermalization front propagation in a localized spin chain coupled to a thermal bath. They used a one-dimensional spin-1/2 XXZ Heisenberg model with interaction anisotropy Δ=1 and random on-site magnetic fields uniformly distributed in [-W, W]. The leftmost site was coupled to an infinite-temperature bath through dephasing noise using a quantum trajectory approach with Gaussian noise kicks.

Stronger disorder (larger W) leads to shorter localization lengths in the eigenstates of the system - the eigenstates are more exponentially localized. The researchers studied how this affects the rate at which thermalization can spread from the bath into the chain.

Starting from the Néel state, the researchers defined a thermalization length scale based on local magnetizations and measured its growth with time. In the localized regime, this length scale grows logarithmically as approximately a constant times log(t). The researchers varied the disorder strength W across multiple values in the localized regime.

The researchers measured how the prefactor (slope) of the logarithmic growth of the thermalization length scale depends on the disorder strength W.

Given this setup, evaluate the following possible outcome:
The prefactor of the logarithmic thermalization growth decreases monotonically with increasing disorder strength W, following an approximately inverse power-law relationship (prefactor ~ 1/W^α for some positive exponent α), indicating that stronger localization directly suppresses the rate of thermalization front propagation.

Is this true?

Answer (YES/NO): YES